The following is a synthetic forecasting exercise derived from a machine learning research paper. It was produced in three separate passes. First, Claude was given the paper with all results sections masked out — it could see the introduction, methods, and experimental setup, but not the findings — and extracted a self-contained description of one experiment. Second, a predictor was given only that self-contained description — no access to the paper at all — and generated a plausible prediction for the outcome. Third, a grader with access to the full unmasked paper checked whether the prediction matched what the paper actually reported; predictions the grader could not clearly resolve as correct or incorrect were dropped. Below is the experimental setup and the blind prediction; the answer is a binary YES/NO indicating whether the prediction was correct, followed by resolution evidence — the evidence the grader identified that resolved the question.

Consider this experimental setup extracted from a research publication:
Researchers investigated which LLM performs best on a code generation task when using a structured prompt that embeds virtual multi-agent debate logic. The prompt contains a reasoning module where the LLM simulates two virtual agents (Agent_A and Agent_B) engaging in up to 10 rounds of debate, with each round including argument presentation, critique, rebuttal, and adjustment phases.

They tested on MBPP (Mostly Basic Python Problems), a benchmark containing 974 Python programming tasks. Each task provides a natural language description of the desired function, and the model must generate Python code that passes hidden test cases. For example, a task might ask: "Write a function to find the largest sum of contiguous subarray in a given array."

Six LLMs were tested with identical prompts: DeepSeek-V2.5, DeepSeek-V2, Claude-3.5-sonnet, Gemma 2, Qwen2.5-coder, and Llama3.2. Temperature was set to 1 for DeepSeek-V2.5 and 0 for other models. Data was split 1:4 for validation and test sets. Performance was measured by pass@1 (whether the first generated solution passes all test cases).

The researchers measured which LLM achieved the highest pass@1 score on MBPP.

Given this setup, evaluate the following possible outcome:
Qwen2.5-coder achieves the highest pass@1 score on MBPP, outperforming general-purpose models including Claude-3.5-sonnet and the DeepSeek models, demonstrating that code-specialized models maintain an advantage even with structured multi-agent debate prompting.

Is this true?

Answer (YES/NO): NO